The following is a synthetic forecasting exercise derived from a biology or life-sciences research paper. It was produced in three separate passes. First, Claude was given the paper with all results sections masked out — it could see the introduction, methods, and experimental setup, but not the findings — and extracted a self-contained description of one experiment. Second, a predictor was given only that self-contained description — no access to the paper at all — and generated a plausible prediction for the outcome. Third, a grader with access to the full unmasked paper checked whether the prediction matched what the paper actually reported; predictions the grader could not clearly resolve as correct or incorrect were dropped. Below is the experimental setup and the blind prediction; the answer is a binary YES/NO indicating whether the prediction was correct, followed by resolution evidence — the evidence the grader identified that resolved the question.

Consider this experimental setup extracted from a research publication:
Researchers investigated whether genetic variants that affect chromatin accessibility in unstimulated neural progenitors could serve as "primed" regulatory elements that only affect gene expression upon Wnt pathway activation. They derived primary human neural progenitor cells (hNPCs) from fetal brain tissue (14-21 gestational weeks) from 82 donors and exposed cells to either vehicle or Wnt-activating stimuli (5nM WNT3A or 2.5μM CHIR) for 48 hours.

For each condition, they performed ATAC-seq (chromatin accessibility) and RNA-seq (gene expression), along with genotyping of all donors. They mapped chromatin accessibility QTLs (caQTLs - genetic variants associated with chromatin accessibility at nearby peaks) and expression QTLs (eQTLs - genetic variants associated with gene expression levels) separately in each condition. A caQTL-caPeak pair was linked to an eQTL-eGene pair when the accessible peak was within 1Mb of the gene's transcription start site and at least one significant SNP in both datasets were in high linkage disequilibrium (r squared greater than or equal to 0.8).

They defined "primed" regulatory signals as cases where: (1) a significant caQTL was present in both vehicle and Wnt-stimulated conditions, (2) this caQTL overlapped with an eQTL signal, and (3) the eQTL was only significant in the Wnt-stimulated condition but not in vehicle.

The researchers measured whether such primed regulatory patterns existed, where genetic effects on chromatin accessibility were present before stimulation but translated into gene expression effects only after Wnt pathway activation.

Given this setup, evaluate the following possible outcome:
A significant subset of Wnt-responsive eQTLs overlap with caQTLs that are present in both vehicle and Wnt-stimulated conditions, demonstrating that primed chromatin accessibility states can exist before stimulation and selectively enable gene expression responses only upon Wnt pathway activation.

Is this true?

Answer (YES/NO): YES